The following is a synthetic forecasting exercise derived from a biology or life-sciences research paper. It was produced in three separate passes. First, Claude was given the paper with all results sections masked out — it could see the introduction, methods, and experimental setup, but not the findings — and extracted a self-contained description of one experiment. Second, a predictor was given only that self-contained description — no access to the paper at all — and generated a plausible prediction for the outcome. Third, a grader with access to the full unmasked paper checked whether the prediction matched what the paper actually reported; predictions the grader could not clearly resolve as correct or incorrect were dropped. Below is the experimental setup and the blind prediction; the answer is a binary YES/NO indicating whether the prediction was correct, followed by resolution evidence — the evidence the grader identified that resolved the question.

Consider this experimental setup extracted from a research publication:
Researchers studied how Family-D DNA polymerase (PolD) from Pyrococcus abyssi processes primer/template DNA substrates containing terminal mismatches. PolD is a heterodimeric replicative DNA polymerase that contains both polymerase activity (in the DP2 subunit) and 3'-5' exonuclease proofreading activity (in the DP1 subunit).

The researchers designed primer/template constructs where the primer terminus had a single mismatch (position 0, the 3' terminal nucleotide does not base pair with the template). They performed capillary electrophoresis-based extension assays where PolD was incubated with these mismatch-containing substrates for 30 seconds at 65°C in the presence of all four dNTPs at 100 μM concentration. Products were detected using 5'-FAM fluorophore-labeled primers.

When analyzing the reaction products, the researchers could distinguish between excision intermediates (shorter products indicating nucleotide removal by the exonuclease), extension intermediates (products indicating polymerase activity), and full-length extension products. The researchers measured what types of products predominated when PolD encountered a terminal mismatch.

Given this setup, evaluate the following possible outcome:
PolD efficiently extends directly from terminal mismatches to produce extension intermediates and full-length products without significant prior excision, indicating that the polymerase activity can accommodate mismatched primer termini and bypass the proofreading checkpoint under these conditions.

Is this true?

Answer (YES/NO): NO